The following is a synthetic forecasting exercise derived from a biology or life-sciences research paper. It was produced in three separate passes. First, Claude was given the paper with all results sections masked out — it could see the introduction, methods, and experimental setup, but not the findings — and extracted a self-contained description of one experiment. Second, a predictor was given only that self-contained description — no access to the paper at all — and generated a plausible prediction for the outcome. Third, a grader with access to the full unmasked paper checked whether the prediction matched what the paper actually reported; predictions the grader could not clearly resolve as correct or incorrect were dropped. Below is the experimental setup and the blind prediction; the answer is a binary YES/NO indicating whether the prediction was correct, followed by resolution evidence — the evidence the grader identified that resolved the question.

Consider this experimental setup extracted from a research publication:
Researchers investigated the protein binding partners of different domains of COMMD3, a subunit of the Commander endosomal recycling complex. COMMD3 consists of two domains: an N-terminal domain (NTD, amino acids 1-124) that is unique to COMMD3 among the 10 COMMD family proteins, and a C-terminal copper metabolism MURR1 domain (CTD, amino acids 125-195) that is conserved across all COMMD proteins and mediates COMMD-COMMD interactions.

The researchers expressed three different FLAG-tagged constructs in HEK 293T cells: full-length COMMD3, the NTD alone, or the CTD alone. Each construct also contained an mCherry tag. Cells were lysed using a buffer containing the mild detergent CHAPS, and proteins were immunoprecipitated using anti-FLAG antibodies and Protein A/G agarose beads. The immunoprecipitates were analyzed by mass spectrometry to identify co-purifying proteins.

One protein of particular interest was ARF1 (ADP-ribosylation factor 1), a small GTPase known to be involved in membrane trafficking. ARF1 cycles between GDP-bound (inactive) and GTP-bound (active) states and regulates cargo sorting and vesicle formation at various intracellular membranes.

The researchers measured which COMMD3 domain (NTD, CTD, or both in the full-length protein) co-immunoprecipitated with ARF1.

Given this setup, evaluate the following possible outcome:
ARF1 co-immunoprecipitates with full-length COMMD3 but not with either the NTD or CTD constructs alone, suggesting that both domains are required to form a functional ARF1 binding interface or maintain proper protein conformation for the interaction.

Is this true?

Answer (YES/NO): NO